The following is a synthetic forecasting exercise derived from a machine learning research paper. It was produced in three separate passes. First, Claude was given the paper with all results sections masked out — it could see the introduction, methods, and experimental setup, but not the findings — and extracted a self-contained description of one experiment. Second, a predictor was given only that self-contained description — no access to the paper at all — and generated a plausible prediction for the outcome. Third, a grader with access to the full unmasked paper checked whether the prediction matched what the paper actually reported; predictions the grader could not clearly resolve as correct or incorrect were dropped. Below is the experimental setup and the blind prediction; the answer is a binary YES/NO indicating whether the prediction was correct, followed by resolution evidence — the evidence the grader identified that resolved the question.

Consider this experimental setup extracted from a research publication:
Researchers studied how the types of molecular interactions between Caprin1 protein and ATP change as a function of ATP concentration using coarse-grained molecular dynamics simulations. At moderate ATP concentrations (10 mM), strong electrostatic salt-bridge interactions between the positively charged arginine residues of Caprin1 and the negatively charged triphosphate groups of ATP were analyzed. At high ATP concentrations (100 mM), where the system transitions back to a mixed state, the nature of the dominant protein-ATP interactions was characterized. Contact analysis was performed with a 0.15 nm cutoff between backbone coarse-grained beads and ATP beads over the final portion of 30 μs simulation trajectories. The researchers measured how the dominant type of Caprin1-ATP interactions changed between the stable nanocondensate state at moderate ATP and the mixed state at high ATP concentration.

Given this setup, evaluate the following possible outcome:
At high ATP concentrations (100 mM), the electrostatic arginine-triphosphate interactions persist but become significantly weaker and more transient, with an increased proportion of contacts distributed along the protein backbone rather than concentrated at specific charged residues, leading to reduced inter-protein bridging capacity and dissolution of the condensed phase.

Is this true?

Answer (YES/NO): NO